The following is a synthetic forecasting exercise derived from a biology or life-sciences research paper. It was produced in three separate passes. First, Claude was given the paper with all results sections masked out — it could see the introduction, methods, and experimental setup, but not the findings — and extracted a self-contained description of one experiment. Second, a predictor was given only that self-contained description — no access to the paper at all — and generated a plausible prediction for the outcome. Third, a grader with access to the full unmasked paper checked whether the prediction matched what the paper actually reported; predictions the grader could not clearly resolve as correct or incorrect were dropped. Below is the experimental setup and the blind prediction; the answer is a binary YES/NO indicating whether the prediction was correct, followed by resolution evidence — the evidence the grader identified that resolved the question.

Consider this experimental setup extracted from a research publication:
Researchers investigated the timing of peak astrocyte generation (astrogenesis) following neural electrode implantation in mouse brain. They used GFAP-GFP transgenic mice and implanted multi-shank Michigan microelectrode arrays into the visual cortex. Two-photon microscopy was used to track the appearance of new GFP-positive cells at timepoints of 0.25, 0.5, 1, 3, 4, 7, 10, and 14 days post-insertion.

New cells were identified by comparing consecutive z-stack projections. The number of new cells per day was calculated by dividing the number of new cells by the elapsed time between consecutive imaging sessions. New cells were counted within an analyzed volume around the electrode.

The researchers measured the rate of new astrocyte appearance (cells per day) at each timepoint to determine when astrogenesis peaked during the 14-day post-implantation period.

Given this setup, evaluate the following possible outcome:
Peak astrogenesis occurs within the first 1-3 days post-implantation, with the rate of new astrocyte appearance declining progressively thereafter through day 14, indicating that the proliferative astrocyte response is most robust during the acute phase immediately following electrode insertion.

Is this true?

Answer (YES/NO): NO